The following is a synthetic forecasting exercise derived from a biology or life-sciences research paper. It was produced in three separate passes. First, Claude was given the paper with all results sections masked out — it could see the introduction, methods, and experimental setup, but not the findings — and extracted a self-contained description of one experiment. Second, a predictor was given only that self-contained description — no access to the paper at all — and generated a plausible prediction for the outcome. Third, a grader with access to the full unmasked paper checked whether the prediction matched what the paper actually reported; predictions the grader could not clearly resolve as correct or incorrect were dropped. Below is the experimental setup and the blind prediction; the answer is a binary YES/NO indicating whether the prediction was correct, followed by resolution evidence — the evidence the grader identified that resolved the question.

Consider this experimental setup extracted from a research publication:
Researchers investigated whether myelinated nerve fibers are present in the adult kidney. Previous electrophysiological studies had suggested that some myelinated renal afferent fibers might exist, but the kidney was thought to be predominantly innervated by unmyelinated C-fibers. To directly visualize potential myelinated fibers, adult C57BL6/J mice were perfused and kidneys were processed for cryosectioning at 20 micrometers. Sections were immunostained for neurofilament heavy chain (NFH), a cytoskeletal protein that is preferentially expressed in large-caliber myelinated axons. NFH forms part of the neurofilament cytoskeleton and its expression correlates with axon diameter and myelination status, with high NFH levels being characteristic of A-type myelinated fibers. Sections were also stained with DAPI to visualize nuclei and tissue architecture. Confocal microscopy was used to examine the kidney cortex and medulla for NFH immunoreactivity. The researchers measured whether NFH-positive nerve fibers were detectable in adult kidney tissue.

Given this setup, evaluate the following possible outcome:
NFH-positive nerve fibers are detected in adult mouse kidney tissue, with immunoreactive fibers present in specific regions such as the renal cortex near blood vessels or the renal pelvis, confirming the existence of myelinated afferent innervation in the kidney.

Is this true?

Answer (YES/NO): YES